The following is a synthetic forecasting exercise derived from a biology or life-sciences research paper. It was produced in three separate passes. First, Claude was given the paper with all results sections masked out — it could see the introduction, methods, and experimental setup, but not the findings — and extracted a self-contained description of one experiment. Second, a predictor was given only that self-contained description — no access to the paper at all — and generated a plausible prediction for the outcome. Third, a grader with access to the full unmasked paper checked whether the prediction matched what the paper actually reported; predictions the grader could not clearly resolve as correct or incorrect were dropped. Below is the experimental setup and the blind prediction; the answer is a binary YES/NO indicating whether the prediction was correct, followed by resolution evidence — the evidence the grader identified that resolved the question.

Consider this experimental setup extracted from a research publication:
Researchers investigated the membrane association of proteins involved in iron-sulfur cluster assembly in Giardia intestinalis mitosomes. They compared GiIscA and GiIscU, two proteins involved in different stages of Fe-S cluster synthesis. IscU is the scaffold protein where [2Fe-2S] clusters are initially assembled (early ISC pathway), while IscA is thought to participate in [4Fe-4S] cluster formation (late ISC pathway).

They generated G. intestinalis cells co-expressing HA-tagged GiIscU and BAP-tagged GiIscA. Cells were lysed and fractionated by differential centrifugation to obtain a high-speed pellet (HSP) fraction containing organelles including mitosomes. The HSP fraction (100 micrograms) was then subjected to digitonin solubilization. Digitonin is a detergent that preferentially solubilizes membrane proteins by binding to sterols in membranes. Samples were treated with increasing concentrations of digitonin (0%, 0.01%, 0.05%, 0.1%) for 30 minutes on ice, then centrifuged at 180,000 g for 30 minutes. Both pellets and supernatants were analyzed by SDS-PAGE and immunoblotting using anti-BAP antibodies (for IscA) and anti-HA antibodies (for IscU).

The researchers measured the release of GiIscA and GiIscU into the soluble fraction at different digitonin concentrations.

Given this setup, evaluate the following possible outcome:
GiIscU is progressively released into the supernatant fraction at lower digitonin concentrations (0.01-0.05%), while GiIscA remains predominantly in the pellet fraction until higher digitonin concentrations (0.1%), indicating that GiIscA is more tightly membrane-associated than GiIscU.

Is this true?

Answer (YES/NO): NO